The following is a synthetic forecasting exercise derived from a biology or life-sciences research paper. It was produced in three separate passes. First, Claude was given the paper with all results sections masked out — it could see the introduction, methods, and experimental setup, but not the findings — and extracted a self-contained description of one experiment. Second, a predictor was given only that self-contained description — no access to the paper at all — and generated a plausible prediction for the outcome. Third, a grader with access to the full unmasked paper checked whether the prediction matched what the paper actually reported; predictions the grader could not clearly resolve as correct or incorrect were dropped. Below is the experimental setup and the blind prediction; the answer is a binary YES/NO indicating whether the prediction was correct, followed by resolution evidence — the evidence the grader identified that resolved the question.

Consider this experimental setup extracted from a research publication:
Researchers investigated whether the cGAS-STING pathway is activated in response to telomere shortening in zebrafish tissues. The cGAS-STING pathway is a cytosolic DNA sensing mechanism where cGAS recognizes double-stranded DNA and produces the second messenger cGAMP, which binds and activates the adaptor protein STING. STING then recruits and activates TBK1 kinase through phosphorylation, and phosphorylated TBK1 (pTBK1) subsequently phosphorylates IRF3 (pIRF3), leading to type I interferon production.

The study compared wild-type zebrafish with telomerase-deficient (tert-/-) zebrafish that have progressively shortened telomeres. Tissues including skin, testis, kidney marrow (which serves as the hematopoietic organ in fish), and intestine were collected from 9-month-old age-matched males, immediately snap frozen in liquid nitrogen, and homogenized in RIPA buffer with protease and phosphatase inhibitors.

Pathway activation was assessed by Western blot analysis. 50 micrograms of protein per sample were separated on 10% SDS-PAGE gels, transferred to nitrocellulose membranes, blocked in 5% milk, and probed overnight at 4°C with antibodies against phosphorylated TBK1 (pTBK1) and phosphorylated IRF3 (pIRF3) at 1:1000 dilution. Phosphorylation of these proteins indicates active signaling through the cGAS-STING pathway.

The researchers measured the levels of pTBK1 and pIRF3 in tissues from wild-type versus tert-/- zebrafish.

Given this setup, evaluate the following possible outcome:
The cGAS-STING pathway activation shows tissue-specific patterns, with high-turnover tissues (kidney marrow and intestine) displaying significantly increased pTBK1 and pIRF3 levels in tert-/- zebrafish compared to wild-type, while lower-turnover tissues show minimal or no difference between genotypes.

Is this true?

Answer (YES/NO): NO